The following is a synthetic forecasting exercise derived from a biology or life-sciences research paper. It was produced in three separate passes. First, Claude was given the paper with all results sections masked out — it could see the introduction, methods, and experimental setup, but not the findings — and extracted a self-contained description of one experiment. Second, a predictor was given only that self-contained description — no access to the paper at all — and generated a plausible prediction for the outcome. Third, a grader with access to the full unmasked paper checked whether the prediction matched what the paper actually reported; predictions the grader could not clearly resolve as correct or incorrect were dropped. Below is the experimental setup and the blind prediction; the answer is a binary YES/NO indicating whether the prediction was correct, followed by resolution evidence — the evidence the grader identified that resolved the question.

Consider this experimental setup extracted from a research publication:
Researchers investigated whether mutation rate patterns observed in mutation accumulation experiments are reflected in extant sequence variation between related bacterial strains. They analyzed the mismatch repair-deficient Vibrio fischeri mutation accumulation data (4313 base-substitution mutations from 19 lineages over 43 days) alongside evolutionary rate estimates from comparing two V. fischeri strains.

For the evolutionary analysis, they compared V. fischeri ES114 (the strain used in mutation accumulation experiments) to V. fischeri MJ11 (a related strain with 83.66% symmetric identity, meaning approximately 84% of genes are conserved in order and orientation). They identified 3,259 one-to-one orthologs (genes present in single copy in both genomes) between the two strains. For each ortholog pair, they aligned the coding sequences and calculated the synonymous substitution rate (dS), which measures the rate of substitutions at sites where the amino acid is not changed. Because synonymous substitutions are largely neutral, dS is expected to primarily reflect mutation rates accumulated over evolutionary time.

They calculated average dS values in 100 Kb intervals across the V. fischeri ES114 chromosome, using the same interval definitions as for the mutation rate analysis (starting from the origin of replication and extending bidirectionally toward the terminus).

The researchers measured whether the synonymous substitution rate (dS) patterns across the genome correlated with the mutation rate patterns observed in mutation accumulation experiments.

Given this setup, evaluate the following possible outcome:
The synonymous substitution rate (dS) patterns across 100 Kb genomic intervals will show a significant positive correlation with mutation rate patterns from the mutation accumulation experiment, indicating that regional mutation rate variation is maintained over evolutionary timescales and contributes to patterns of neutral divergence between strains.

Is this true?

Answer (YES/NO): YES